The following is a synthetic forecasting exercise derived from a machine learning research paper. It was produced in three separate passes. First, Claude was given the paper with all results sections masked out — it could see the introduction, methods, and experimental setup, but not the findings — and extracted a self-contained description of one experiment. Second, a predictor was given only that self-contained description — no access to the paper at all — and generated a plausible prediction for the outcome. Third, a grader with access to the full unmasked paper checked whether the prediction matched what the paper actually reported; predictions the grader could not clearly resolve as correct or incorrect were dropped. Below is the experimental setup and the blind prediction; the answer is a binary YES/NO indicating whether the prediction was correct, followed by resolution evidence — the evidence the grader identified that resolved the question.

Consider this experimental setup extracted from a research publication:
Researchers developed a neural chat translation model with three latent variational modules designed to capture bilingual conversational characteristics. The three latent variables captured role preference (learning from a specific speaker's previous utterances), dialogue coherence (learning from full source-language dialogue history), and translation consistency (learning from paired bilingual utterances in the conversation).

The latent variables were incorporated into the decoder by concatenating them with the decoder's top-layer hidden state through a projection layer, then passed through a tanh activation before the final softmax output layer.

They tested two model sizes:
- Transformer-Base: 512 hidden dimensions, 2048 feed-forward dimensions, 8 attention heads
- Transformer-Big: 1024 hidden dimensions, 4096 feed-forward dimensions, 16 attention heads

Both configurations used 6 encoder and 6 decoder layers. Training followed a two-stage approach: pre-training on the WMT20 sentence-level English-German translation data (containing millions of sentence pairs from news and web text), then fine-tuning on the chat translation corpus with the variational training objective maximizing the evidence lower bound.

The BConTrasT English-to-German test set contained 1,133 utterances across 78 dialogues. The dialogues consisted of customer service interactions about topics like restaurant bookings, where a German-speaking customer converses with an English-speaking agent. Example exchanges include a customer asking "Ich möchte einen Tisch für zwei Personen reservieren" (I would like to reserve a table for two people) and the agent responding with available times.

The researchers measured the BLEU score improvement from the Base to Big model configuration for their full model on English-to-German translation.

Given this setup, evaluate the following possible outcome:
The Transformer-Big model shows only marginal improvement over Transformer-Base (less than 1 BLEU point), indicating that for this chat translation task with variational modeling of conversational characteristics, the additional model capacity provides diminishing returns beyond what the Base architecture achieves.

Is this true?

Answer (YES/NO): YES